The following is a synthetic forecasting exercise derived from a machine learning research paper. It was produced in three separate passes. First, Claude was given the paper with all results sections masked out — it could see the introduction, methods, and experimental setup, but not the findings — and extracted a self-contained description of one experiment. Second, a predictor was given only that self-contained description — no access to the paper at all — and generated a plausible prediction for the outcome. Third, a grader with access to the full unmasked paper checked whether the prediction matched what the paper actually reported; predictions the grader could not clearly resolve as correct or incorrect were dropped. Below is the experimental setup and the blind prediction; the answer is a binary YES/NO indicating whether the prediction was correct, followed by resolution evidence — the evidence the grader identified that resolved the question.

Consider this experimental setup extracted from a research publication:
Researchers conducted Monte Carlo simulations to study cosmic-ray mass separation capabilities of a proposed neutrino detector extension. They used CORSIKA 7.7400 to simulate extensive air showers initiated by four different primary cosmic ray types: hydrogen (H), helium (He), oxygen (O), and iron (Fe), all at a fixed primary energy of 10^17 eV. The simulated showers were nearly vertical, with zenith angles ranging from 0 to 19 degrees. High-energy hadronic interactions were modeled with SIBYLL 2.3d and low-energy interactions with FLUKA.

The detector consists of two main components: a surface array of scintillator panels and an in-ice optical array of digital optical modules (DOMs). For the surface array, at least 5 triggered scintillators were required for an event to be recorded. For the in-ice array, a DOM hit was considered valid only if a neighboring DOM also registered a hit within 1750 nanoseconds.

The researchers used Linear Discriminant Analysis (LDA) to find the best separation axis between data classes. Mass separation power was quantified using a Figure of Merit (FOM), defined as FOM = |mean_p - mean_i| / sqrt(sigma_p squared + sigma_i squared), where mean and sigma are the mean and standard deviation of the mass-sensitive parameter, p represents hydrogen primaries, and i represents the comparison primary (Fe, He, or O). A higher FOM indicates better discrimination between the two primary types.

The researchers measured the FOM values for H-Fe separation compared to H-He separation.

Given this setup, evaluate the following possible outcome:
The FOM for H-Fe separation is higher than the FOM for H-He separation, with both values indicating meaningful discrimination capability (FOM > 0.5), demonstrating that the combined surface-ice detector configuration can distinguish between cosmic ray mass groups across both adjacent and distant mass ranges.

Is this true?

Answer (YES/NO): NO